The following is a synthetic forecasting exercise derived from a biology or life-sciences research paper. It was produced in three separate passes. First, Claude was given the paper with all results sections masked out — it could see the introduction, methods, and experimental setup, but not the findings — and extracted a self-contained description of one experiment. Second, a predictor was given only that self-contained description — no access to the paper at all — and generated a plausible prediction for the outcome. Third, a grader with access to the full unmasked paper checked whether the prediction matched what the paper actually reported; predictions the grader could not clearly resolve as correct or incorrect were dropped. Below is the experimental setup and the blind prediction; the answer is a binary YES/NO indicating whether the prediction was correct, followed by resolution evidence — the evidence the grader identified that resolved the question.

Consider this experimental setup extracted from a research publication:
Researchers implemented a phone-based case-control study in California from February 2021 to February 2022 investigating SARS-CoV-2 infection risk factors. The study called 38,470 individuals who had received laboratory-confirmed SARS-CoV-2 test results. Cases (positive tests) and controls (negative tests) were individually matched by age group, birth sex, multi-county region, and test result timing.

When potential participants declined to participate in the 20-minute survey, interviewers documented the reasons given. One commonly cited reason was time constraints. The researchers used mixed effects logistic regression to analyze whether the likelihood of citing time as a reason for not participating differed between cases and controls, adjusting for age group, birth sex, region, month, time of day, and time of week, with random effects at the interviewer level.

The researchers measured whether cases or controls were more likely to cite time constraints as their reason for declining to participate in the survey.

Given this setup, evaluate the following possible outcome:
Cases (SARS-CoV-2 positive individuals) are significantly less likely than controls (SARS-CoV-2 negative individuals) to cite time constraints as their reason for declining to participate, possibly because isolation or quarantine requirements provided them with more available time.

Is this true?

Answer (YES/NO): YES